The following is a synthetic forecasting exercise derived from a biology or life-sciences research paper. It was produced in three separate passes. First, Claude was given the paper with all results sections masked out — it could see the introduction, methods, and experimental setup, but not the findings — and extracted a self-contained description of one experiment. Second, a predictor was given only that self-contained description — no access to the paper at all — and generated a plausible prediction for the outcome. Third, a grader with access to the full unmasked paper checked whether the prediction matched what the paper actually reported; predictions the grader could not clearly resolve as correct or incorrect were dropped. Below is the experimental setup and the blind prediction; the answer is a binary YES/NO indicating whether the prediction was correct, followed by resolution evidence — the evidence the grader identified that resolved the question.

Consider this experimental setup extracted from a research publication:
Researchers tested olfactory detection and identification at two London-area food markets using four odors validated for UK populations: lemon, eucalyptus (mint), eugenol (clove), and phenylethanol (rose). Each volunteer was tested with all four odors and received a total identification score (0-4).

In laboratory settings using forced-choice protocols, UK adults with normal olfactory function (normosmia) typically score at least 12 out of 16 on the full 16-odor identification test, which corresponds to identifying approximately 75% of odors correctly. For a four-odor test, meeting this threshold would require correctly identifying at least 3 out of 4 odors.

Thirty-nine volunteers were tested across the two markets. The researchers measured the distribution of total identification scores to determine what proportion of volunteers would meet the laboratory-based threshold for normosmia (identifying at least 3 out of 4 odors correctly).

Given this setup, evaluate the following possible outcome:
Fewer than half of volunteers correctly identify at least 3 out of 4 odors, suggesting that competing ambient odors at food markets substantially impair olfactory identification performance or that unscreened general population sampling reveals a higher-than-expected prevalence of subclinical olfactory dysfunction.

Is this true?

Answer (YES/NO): YES